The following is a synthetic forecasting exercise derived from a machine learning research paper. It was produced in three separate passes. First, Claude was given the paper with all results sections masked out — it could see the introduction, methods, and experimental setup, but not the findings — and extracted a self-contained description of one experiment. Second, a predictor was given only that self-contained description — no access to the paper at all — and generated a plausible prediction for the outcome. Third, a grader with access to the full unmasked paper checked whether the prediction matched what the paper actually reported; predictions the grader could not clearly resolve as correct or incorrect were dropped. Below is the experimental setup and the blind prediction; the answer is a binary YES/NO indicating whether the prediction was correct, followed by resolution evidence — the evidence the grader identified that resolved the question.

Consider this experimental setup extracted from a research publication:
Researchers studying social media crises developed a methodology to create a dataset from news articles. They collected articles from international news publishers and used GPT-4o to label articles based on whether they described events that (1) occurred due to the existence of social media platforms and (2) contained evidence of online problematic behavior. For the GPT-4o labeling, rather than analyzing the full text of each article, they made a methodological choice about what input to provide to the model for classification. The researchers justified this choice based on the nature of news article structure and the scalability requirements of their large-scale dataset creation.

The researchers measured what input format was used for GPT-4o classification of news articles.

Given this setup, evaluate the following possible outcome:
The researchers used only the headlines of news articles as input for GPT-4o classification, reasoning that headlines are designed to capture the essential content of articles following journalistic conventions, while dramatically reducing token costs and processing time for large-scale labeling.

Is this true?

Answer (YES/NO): YES